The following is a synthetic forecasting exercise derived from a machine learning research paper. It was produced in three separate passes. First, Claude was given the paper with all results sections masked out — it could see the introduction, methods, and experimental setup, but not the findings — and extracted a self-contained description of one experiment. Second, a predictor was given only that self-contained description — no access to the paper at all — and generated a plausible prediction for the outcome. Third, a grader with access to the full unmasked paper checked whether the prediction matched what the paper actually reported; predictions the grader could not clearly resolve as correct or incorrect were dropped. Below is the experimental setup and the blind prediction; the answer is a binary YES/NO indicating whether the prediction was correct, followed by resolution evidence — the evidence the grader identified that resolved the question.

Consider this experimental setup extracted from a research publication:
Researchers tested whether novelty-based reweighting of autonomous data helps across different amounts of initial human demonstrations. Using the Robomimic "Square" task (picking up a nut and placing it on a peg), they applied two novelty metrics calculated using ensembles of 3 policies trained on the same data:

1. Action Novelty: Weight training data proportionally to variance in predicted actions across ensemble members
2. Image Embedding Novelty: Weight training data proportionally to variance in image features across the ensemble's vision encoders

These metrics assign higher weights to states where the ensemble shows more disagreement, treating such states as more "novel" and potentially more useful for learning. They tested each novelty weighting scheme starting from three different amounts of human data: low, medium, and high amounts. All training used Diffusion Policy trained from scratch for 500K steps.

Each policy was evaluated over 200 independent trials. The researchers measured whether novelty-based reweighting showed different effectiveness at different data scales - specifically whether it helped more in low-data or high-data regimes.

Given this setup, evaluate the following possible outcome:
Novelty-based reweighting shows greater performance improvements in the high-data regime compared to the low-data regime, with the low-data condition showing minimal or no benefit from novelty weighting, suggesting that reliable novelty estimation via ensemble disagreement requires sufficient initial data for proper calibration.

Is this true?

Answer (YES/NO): NO